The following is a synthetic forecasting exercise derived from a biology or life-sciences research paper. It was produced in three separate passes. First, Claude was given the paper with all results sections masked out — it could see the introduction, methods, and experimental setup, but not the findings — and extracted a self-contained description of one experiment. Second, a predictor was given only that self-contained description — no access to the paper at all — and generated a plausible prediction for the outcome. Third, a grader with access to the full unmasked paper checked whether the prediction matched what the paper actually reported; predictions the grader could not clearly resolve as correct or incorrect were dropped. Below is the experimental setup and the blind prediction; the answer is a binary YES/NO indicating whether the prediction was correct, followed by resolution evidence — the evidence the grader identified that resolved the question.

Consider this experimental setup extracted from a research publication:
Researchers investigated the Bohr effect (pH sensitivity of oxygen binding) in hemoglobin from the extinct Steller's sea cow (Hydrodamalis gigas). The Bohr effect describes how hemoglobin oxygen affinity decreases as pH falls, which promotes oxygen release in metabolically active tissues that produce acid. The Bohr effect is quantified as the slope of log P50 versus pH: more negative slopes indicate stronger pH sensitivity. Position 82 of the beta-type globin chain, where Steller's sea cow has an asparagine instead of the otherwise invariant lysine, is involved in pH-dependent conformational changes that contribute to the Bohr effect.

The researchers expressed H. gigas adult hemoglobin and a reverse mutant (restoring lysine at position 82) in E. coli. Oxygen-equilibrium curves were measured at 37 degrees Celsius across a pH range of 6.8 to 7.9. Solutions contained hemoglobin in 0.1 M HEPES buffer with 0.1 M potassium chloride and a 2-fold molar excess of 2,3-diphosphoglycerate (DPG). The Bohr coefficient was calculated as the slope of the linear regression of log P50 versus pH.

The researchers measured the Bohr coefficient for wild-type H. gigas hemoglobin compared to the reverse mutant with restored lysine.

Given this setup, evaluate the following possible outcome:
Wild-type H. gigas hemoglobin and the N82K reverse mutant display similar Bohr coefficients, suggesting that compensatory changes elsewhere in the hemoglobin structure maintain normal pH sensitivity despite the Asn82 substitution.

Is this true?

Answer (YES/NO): NO